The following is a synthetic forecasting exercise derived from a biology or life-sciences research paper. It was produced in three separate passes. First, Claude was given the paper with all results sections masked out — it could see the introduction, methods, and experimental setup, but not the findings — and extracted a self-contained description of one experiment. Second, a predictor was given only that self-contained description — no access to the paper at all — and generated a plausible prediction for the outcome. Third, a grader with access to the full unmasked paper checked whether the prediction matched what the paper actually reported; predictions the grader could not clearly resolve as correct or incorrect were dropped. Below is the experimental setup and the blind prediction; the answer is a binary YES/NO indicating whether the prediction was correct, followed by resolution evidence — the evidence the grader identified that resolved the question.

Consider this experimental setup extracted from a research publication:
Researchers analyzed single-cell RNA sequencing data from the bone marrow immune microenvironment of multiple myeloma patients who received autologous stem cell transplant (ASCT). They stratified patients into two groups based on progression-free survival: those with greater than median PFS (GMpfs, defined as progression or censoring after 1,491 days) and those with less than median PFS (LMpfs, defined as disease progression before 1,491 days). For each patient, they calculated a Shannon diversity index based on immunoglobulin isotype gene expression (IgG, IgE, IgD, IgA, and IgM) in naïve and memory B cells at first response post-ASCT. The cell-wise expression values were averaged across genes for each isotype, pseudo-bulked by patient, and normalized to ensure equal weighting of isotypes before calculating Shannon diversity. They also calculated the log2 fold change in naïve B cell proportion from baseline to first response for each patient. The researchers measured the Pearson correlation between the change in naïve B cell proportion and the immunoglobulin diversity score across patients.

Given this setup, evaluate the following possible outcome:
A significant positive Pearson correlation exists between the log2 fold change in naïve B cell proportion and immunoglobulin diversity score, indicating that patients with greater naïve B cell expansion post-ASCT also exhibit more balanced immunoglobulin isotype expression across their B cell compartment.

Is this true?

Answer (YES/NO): YES